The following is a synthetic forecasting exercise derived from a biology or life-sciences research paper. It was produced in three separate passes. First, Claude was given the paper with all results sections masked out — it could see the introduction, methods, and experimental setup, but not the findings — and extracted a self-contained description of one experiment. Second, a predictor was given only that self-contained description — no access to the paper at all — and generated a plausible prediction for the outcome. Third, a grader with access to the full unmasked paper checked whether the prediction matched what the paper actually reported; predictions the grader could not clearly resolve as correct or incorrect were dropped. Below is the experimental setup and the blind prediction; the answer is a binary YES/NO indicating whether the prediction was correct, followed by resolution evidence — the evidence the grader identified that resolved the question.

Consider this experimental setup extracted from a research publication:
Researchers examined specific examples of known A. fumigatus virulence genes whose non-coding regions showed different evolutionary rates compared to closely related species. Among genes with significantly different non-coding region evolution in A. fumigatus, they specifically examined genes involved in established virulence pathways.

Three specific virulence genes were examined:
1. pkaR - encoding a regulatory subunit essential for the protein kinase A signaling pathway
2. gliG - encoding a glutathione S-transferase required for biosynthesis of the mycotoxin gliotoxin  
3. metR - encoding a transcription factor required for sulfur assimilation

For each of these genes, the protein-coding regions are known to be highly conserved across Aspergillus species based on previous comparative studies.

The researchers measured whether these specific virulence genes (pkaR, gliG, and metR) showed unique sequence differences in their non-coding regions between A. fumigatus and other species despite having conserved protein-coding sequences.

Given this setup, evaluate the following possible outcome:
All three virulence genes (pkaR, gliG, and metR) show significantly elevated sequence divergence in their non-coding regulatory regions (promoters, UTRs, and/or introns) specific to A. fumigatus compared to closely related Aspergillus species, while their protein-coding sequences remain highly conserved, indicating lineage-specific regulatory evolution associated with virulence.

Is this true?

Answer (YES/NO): NO